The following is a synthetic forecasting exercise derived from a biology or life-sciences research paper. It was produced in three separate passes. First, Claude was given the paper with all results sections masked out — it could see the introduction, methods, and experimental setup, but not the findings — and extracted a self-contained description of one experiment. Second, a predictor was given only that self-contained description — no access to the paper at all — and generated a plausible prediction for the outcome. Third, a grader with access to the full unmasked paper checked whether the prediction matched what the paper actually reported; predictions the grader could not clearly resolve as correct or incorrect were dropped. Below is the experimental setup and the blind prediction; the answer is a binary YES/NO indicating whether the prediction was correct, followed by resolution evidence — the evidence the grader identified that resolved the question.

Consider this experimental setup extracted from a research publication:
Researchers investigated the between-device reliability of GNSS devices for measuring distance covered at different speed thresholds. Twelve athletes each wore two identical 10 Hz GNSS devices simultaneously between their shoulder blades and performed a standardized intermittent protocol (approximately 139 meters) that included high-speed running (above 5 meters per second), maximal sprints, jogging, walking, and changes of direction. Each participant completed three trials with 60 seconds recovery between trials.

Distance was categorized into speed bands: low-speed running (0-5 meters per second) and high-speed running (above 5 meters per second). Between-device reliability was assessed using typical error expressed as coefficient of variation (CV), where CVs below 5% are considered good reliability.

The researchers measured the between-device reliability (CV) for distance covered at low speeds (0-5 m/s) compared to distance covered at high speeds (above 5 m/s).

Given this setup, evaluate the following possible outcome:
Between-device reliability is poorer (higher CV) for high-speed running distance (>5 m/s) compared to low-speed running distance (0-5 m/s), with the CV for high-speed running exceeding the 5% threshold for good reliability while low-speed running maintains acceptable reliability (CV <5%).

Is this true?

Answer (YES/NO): NO